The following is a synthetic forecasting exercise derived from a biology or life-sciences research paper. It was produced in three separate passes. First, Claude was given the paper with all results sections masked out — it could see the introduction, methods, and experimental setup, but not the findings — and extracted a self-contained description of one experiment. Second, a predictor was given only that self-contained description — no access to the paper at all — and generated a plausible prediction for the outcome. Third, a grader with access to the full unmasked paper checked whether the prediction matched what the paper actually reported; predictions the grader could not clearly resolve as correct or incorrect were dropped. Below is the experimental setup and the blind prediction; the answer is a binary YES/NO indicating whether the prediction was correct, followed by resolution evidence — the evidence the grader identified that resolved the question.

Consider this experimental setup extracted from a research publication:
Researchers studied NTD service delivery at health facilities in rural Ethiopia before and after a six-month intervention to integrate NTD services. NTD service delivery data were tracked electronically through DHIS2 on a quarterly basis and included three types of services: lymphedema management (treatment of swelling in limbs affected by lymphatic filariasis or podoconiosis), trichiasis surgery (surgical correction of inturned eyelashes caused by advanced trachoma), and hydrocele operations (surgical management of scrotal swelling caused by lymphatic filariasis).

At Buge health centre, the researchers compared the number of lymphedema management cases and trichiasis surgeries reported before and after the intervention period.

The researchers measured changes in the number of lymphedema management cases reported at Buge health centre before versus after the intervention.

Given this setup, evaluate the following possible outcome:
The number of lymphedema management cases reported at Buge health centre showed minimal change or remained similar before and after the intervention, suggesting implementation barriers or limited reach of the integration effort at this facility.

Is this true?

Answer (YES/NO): NO